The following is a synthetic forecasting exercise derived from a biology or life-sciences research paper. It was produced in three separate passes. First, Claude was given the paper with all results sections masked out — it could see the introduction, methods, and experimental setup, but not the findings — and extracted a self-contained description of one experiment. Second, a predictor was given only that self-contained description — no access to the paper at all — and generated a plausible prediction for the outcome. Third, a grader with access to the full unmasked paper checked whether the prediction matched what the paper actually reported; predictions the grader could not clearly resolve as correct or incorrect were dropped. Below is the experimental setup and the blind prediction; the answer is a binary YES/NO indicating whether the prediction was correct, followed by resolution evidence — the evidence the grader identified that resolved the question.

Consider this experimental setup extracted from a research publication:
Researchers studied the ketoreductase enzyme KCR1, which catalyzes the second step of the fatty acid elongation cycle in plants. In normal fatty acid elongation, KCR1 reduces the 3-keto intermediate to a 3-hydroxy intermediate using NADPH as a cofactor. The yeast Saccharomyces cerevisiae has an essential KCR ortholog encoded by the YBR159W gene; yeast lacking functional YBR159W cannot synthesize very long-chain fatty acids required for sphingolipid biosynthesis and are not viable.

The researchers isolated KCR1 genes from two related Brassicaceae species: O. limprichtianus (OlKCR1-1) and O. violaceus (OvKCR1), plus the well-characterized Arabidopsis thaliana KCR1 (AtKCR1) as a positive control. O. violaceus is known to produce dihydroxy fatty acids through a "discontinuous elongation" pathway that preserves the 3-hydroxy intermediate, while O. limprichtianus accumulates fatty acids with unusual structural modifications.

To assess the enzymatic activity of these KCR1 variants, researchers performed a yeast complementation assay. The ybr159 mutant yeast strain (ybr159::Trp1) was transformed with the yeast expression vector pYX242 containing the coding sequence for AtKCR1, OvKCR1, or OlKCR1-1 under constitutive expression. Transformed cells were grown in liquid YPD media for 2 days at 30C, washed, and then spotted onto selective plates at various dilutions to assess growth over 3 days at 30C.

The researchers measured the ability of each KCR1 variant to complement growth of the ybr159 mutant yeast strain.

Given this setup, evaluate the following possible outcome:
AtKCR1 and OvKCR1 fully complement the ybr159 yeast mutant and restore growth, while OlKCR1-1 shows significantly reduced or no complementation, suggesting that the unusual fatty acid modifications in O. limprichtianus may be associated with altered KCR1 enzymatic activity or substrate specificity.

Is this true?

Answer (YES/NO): NO